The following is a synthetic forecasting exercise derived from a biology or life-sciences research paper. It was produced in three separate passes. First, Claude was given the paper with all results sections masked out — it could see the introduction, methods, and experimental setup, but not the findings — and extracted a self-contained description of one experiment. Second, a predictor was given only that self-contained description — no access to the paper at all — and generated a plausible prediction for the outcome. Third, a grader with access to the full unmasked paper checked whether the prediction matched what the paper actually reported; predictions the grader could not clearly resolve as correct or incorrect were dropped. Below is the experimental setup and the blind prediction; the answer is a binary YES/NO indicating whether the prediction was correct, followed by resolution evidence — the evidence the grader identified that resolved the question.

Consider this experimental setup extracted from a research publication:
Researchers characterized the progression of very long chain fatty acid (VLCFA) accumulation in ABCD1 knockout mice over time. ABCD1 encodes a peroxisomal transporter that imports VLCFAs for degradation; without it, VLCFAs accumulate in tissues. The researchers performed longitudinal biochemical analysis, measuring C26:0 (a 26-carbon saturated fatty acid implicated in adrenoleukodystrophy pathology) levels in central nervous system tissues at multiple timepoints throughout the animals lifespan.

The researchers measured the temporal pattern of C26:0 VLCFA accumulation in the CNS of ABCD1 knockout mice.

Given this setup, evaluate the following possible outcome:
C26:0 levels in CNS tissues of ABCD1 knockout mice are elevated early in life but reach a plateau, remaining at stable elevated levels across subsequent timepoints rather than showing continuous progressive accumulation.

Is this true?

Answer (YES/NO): NO